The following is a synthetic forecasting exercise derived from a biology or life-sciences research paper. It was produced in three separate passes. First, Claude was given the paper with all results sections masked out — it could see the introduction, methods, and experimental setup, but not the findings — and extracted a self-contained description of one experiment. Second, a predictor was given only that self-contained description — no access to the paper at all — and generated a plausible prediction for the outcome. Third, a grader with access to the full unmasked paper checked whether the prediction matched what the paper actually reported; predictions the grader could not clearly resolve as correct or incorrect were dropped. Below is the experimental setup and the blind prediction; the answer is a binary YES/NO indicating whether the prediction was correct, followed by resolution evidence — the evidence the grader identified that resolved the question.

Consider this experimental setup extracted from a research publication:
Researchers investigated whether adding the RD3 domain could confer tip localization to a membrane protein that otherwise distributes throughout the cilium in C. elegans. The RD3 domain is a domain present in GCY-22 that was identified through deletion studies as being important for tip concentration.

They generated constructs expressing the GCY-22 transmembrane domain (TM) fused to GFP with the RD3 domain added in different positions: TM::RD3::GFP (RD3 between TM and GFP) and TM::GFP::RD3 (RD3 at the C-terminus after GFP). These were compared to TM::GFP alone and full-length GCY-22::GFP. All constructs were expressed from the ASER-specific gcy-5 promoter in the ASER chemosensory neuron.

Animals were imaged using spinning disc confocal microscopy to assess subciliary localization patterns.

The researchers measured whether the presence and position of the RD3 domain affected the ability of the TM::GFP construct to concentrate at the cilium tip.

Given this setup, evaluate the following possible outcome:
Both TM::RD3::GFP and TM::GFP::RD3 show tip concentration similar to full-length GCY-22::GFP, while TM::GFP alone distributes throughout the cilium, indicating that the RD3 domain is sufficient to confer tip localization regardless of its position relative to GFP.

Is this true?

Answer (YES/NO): NO